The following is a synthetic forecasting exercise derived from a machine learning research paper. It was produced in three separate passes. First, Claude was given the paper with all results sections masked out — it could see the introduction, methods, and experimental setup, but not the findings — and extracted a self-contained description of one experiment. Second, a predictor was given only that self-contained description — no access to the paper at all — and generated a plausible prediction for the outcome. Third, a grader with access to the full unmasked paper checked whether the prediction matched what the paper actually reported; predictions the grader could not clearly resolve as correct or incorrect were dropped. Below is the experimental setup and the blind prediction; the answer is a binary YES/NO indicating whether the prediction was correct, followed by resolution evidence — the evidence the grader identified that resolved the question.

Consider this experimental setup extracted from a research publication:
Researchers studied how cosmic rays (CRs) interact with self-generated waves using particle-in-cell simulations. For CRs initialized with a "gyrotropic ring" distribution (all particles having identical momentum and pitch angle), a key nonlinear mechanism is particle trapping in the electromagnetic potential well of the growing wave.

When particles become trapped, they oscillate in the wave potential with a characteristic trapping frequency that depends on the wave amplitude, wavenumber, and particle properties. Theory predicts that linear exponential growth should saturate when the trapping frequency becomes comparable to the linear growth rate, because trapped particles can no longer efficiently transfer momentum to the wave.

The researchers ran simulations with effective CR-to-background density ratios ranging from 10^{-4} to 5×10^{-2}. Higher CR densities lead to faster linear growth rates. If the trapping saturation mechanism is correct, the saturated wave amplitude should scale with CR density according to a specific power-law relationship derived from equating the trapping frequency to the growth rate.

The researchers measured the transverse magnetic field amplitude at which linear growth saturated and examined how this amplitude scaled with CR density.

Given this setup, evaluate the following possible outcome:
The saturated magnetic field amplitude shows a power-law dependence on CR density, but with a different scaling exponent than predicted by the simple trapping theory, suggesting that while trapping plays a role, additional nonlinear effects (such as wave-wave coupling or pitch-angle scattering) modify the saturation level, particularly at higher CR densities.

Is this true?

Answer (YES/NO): NO